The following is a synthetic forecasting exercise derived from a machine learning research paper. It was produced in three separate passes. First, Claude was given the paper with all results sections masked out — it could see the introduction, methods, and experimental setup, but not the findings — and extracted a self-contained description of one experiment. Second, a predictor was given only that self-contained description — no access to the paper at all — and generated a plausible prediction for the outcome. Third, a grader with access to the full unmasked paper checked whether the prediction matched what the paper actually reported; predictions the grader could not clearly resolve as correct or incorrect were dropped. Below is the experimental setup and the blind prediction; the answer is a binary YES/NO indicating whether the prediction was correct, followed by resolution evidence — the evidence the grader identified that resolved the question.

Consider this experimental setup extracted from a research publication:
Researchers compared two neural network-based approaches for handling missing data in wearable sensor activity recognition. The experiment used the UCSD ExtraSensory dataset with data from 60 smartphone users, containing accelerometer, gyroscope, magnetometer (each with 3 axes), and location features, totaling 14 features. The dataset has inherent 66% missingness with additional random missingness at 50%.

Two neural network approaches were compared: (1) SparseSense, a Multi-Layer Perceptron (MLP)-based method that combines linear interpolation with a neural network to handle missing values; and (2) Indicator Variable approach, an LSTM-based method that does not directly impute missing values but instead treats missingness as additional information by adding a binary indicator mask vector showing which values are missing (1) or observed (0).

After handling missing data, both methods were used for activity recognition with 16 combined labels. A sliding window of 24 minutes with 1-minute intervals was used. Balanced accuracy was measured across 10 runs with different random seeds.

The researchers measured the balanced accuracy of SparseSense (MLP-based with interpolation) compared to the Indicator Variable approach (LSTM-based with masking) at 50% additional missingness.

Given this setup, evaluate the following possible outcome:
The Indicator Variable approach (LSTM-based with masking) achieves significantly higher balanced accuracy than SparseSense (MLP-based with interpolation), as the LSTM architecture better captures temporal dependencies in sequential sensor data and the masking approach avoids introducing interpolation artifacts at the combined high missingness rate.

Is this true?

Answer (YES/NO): NO